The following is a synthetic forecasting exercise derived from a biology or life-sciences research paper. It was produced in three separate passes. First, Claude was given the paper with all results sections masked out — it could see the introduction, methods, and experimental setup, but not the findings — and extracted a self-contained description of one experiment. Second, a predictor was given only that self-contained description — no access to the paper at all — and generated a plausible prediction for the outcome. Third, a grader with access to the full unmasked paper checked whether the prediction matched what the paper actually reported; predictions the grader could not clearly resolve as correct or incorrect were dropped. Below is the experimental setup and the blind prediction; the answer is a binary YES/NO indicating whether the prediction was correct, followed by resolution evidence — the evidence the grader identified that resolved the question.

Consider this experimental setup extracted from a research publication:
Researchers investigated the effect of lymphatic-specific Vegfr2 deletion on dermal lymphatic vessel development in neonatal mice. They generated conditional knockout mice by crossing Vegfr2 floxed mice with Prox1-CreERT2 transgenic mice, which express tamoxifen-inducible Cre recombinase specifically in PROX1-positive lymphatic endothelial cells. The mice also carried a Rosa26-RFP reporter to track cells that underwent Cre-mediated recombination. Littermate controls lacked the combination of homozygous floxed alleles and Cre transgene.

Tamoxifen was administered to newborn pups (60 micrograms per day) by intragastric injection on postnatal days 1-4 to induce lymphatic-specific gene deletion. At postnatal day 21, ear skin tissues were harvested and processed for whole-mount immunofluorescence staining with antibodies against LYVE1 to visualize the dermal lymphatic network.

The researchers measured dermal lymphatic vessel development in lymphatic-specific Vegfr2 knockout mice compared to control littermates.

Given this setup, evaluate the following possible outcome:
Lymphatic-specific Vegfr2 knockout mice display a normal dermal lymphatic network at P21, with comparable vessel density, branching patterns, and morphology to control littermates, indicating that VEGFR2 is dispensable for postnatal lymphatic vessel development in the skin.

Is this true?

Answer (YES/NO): NO